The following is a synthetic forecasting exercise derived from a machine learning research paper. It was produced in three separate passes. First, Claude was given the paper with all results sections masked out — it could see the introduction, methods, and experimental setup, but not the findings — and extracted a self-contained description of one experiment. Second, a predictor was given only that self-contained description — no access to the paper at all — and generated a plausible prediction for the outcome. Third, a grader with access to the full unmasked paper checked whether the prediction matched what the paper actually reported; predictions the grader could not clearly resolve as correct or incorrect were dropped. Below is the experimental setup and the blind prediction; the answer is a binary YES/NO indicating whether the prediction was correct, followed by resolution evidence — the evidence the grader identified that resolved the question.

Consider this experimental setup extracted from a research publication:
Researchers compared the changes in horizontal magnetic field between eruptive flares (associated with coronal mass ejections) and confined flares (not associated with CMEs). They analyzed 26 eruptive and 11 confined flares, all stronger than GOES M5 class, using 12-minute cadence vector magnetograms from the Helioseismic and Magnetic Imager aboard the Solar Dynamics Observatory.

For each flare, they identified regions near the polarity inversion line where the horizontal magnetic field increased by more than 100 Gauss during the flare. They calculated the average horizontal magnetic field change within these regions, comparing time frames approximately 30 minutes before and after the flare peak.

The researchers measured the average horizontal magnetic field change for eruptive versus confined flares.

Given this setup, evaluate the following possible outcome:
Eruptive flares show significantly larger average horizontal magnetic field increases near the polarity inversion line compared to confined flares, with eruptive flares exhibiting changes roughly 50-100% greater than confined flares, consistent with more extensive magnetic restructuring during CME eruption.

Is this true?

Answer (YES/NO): NO